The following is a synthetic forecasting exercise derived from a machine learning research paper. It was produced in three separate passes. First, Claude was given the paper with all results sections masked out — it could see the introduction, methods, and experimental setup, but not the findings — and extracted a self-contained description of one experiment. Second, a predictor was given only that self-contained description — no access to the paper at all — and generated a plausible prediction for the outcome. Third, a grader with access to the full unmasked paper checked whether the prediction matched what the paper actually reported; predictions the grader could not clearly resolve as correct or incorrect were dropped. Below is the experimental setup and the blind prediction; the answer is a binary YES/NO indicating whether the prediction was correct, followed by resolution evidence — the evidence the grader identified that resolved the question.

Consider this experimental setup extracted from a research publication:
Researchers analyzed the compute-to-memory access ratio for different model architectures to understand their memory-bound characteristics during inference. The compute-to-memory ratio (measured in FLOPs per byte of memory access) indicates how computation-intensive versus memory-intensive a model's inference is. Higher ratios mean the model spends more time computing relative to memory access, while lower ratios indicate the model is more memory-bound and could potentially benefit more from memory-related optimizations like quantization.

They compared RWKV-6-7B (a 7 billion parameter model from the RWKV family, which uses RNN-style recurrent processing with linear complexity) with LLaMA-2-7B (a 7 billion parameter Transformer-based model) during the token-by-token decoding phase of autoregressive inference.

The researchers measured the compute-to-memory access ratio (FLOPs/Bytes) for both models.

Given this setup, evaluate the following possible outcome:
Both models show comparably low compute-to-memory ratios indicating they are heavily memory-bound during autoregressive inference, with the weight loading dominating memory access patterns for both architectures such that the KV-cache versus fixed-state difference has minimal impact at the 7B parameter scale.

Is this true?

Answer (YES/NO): NO